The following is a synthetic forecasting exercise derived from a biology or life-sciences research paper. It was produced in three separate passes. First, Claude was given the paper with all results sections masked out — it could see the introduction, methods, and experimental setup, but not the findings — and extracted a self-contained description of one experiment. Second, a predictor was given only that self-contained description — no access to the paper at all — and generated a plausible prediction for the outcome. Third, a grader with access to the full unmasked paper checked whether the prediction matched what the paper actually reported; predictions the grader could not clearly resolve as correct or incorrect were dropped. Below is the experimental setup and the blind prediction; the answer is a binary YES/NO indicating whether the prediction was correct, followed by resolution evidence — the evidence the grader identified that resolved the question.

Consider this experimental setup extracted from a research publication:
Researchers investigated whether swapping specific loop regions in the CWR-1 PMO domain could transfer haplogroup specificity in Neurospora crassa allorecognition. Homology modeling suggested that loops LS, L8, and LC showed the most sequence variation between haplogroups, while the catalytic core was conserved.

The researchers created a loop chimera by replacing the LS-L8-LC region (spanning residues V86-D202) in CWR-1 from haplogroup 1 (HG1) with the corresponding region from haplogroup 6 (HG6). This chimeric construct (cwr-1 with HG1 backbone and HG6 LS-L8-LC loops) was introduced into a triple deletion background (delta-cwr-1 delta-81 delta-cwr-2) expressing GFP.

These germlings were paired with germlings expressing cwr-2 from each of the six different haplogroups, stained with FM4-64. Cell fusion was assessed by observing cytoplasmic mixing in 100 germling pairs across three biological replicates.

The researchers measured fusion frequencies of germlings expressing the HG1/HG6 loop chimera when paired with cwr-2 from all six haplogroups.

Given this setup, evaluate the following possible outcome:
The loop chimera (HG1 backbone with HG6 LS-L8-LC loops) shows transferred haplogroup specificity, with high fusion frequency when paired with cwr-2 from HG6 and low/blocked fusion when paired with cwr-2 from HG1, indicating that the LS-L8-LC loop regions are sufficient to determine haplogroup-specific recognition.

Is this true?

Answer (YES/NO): NO